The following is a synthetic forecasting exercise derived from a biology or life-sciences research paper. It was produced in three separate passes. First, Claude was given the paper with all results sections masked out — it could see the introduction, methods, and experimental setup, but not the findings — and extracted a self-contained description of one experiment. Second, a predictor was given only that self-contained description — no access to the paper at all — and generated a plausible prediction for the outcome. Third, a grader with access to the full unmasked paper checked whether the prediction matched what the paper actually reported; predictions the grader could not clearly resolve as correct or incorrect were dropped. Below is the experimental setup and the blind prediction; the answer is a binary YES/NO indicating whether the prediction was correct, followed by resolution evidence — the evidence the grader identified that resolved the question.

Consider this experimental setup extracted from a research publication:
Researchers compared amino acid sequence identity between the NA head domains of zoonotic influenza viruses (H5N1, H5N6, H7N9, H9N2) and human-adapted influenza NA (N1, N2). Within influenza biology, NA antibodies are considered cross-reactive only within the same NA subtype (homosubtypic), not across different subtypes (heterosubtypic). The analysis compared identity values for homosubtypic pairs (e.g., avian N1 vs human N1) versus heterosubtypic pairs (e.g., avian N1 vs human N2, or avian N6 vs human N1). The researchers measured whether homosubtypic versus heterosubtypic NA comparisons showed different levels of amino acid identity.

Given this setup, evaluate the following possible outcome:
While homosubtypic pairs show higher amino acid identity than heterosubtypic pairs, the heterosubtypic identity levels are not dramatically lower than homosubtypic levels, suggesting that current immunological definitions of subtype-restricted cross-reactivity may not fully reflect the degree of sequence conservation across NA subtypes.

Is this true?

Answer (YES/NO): NO